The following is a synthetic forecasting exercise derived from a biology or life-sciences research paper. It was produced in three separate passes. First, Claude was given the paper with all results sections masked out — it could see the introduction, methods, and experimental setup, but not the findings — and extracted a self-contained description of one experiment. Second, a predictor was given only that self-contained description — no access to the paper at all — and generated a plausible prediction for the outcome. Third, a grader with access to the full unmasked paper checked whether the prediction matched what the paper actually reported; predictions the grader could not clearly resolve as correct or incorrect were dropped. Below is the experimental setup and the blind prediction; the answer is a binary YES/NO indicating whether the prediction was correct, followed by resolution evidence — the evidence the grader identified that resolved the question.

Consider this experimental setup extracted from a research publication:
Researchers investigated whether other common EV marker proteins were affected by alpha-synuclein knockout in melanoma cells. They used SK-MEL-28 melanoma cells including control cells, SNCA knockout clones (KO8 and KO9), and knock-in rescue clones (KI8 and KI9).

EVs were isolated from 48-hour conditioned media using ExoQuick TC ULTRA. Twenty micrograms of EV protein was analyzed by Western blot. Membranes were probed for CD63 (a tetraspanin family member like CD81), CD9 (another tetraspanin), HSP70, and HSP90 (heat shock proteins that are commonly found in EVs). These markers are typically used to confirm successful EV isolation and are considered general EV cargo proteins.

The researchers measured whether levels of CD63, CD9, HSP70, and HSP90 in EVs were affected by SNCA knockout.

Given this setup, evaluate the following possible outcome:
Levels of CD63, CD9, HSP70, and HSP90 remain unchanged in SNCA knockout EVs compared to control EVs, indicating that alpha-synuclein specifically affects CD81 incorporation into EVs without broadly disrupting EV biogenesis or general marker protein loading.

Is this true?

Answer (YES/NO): NO